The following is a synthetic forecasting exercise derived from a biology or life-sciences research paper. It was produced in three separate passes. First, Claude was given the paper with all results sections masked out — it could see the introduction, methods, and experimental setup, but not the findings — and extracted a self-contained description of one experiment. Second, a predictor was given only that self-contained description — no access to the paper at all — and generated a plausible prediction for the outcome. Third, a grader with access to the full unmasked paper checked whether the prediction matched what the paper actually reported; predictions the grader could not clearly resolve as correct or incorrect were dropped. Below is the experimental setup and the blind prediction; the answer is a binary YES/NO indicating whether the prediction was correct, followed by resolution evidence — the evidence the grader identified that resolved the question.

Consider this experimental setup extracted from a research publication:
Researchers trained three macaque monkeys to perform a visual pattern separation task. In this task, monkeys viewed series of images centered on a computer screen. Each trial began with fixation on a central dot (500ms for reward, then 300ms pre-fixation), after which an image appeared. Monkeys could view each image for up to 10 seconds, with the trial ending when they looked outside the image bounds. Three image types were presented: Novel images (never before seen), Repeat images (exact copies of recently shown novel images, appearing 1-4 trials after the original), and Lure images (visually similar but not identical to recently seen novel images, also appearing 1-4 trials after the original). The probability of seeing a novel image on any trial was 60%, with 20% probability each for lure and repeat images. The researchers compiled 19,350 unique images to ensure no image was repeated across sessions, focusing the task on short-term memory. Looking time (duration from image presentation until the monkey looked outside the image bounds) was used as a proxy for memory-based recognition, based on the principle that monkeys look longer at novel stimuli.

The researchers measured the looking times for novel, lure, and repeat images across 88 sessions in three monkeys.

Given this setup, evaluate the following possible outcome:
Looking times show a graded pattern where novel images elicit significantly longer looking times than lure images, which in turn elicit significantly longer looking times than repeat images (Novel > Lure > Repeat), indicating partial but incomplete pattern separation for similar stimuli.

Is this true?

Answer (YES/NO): YES